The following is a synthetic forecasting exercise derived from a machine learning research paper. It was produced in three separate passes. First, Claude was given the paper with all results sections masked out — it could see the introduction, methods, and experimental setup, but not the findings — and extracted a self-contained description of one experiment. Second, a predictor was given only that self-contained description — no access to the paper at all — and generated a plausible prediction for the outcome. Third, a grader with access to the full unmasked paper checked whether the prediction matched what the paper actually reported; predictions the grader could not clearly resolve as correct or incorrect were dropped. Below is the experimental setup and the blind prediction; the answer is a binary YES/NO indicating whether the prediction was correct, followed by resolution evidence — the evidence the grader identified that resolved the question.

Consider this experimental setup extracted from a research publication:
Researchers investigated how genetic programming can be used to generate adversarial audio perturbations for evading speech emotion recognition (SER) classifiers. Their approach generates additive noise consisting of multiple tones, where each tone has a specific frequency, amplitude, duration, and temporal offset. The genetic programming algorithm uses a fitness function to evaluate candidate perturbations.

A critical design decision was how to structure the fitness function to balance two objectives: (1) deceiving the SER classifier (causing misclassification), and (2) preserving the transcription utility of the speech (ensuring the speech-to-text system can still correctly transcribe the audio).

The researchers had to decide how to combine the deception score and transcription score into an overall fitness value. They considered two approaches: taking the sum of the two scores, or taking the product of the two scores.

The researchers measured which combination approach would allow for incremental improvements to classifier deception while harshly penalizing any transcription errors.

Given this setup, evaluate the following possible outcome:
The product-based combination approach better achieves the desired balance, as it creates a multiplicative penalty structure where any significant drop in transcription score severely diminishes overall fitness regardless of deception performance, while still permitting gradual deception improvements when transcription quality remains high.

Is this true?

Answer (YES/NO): YES